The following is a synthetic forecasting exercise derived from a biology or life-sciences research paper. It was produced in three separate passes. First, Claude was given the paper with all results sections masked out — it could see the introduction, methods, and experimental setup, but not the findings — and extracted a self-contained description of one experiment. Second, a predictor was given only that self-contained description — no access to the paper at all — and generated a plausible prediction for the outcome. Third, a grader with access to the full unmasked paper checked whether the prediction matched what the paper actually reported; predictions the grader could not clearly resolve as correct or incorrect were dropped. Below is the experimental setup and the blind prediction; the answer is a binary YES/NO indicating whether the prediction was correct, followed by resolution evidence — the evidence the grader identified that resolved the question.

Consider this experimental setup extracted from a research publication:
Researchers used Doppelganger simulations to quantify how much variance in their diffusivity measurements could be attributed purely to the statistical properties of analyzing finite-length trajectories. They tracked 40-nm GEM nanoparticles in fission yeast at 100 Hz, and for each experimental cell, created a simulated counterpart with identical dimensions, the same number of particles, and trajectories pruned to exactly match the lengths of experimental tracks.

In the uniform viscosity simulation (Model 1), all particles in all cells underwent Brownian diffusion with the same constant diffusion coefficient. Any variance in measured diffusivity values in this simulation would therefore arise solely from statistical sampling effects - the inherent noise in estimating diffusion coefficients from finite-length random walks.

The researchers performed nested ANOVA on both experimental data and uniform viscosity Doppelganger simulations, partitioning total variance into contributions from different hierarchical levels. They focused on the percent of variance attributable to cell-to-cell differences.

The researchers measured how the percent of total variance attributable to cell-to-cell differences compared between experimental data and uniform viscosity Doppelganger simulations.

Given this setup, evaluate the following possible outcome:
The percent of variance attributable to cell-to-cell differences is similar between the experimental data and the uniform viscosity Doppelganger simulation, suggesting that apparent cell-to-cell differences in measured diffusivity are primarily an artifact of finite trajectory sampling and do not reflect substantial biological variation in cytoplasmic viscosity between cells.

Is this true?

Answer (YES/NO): NO